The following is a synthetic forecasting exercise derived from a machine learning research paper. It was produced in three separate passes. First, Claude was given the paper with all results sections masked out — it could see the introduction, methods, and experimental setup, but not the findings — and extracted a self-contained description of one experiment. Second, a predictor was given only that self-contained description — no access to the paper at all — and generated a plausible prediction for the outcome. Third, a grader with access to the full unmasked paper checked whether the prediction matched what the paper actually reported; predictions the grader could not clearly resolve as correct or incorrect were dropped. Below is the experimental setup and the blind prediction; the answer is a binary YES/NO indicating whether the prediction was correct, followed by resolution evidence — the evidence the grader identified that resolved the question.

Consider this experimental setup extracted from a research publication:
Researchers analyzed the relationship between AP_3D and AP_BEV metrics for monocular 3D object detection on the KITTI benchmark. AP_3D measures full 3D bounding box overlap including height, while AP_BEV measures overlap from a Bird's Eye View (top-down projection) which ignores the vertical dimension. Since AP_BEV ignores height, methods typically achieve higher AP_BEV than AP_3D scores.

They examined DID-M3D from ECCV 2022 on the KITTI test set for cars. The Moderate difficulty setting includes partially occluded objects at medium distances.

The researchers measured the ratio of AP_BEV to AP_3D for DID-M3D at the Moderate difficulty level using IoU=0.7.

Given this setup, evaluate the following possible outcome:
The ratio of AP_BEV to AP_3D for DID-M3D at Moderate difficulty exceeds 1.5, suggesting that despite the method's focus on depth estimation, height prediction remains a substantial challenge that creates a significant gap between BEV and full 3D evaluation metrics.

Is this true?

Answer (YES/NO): NO